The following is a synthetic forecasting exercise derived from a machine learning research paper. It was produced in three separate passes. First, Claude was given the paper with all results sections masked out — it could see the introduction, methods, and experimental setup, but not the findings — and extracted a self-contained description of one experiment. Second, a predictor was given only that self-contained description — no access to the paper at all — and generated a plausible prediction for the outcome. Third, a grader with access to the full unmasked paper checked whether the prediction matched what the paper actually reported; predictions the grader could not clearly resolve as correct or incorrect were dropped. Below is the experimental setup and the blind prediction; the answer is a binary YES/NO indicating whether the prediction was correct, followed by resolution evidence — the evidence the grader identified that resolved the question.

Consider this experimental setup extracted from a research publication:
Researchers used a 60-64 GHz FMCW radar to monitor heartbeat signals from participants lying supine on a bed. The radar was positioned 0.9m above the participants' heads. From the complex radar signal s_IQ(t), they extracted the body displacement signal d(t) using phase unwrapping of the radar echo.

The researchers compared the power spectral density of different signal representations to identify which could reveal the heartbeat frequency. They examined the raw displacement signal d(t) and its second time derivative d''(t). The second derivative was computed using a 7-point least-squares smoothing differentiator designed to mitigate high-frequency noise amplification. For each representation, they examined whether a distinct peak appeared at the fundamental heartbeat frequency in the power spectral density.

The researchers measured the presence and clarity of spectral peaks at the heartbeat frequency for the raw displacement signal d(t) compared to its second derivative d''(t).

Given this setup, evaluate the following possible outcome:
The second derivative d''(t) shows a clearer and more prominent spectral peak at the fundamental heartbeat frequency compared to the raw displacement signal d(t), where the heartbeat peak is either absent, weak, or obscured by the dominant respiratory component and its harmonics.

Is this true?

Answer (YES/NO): NO